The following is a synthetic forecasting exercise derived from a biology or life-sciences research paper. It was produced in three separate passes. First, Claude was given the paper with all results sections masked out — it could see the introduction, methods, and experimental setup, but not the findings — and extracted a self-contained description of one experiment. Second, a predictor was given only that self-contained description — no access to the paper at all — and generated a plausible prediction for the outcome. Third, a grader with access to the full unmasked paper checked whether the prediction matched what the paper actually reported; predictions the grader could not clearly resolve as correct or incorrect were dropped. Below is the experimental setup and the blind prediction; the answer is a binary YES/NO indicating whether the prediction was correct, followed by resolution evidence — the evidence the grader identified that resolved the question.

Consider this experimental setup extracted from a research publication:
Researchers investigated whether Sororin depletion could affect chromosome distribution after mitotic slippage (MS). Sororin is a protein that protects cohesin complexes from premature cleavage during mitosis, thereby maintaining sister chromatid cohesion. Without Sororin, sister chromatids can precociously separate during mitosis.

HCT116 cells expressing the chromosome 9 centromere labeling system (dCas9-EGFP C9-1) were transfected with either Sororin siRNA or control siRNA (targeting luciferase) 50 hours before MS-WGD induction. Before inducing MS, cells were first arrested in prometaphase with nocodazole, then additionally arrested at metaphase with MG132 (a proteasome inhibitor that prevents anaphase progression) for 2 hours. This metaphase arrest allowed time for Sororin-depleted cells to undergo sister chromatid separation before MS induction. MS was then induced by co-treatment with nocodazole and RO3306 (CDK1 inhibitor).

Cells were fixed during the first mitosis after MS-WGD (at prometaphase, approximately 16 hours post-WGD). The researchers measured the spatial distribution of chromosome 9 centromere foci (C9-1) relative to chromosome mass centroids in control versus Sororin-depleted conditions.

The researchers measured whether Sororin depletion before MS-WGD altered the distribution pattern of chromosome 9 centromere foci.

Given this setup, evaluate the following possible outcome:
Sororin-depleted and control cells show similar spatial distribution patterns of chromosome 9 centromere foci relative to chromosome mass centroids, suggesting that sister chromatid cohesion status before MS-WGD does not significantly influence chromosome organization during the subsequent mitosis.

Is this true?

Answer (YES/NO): NO